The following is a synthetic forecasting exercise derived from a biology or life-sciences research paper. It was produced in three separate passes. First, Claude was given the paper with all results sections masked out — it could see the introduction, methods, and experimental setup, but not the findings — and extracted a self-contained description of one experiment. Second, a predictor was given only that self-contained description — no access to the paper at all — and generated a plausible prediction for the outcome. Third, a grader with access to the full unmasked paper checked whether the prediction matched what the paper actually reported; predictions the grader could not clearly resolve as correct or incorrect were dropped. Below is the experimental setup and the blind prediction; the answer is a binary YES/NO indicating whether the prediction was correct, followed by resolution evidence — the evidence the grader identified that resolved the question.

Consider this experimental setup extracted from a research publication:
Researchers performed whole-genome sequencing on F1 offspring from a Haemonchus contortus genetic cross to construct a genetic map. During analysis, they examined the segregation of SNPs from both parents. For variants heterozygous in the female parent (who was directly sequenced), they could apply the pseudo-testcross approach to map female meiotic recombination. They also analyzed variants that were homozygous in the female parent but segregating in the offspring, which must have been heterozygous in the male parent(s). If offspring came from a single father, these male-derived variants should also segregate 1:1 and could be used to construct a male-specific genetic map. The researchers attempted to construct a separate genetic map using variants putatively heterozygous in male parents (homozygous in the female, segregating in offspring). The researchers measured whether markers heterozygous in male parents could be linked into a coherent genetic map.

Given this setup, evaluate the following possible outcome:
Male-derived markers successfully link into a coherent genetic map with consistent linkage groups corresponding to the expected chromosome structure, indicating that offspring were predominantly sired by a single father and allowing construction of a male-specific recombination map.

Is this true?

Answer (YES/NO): NO